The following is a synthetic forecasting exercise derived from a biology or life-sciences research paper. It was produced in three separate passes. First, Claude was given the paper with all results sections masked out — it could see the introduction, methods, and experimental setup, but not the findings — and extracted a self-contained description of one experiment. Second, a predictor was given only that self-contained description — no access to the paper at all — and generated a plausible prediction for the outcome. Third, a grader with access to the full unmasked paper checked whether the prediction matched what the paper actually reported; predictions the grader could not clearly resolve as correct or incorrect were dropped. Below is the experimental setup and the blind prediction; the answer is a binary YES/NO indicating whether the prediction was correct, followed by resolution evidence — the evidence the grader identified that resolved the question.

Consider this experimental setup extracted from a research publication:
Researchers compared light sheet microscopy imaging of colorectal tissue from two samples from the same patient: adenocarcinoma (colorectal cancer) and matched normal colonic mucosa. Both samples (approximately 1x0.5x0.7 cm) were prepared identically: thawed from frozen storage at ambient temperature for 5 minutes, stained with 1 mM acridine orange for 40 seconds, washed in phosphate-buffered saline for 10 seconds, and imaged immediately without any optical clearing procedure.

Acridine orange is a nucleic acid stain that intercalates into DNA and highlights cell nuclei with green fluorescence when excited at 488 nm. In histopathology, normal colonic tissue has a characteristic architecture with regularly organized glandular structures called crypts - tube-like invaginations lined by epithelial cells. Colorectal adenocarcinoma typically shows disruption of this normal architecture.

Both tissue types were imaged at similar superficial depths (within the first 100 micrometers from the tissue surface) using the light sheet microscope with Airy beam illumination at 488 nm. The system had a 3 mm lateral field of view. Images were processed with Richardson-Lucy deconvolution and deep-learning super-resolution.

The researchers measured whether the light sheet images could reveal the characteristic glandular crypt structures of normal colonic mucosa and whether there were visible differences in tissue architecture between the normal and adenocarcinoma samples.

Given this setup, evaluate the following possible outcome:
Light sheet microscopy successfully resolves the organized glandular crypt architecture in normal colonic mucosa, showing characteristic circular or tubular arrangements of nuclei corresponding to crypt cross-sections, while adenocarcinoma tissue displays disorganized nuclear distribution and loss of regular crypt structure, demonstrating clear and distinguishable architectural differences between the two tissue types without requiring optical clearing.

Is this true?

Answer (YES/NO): NO